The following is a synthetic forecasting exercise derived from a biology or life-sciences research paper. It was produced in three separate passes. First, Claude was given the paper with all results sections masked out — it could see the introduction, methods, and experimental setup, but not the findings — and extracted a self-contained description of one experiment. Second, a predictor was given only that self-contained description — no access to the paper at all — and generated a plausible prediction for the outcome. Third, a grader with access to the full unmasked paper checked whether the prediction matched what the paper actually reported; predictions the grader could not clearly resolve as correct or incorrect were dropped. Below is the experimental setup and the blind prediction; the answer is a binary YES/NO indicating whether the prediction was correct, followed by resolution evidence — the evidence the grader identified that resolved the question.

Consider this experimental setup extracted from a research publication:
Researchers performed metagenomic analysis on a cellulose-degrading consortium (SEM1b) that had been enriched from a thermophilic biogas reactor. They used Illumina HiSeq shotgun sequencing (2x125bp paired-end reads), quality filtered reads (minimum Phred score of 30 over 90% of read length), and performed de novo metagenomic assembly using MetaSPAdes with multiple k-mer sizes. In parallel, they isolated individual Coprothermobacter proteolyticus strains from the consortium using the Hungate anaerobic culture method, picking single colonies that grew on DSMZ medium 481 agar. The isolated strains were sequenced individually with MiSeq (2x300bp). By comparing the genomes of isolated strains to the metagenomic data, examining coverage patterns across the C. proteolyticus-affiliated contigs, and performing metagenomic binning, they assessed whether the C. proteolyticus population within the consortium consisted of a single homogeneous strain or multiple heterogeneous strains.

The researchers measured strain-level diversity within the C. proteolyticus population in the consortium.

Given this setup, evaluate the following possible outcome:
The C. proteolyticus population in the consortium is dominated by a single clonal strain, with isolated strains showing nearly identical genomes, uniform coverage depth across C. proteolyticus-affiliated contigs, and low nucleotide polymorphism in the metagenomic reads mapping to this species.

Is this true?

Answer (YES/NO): NO